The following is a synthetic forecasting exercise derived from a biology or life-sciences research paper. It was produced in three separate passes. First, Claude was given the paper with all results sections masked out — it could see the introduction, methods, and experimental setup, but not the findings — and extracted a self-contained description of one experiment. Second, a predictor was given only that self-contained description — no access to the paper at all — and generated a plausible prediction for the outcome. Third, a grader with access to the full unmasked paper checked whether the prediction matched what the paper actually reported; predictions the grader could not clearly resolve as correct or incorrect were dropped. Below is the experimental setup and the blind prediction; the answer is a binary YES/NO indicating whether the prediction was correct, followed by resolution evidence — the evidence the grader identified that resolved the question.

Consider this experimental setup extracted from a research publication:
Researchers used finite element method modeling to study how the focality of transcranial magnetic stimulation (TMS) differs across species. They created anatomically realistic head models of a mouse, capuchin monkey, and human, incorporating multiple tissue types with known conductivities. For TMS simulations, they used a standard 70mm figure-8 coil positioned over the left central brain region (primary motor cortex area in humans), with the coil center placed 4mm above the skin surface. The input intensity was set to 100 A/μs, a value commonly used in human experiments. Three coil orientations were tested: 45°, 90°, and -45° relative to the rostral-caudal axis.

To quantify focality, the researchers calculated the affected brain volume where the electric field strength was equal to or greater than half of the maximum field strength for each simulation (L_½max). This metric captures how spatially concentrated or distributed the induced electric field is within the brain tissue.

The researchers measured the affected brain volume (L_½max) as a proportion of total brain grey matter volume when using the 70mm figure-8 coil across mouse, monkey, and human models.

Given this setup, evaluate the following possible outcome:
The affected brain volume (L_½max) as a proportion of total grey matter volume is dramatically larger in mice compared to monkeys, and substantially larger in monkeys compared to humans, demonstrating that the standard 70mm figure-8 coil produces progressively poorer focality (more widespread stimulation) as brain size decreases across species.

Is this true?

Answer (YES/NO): YES